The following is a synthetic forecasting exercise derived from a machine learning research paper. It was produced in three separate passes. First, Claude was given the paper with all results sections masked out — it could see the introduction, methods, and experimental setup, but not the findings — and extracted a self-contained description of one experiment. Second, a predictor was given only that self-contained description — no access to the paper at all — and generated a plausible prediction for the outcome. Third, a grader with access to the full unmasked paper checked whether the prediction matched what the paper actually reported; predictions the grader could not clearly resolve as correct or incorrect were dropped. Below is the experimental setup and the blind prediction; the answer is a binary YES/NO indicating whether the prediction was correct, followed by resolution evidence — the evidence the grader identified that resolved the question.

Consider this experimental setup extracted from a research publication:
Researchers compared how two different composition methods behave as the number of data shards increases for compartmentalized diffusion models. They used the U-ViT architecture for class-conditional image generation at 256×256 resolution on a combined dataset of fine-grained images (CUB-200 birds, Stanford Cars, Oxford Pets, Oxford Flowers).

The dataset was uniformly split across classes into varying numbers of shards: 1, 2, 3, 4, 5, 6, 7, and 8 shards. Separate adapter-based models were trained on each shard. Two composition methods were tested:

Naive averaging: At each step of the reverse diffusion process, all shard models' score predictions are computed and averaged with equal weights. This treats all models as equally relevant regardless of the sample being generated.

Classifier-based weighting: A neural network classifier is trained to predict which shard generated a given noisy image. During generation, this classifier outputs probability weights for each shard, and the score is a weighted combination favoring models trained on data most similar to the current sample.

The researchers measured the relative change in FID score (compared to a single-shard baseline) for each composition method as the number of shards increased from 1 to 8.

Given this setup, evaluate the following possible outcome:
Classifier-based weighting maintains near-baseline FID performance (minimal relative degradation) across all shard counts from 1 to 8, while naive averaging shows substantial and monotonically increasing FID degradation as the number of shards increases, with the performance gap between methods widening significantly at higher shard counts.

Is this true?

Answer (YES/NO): NO